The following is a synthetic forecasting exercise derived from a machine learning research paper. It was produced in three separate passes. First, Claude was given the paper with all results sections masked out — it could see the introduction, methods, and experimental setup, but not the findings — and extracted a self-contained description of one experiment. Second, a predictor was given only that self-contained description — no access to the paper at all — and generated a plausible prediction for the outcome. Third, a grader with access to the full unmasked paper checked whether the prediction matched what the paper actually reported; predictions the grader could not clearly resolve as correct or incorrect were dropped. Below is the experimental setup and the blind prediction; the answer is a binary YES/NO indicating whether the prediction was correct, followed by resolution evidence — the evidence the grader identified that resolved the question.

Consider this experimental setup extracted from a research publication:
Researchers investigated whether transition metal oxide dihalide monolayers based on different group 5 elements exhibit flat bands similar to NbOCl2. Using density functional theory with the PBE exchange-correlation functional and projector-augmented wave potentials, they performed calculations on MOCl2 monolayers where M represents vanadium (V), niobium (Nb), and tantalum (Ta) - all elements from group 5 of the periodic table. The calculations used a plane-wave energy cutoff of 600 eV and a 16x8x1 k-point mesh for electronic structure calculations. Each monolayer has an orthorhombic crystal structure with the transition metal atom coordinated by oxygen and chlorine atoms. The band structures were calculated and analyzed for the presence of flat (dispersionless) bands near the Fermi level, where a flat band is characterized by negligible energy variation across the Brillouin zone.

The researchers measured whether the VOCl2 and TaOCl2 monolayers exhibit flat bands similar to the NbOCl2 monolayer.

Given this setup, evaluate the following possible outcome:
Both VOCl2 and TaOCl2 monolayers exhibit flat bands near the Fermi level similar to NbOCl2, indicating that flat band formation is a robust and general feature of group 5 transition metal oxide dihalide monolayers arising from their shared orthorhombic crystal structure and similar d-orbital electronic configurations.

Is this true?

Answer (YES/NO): YES